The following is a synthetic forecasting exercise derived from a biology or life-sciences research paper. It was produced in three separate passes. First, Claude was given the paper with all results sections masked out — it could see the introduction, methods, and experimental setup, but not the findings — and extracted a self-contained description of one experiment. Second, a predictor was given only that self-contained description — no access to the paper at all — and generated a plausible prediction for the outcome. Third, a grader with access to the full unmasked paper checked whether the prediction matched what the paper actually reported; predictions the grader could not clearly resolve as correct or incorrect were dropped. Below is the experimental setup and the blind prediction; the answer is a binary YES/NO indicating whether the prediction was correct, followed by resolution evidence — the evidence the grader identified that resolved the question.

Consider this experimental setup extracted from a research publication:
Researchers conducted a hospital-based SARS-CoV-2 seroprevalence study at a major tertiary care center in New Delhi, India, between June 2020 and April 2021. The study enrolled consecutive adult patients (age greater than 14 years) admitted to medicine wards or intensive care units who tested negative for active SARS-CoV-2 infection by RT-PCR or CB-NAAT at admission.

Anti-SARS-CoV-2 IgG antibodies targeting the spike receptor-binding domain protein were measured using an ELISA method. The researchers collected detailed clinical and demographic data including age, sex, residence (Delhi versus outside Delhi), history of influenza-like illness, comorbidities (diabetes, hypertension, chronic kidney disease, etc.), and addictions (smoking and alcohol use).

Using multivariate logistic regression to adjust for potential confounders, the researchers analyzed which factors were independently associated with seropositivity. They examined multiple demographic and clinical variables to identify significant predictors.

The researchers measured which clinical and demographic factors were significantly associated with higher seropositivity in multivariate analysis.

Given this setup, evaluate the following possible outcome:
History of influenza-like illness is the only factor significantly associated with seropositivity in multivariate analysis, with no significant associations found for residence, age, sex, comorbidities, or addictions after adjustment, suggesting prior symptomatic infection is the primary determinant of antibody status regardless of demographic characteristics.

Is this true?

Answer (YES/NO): NO